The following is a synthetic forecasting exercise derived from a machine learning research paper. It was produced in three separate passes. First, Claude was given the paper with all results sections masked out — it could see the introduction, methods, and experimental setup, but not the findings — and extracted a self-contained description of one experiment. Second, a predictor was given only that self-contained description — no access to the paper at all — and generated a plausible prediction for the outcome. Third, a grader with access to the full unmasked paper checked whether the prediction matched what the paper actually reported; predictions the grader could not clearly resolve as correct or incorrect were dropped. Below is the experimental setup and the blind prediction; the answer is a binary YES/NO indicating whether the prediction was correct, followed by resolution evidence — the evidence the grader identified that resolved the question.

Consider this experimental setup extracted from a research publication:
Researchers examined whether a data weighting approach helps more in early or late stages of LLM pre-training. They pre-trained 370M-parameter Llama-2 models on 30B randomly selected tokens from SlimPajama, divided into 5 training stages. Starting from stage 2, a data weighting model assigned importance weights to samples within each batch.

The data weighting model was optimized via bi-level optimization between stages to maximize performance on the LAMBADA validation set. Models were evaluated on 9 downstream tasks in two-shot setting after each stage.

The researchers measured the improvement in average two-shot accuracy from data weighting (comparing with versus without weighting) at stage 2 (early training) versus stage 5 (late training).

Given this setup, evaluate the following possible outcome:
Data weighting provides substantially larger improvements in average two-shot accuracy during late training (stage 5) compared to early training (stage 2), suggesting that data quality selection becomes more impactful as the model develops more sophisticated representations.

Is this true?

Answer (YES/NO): YES